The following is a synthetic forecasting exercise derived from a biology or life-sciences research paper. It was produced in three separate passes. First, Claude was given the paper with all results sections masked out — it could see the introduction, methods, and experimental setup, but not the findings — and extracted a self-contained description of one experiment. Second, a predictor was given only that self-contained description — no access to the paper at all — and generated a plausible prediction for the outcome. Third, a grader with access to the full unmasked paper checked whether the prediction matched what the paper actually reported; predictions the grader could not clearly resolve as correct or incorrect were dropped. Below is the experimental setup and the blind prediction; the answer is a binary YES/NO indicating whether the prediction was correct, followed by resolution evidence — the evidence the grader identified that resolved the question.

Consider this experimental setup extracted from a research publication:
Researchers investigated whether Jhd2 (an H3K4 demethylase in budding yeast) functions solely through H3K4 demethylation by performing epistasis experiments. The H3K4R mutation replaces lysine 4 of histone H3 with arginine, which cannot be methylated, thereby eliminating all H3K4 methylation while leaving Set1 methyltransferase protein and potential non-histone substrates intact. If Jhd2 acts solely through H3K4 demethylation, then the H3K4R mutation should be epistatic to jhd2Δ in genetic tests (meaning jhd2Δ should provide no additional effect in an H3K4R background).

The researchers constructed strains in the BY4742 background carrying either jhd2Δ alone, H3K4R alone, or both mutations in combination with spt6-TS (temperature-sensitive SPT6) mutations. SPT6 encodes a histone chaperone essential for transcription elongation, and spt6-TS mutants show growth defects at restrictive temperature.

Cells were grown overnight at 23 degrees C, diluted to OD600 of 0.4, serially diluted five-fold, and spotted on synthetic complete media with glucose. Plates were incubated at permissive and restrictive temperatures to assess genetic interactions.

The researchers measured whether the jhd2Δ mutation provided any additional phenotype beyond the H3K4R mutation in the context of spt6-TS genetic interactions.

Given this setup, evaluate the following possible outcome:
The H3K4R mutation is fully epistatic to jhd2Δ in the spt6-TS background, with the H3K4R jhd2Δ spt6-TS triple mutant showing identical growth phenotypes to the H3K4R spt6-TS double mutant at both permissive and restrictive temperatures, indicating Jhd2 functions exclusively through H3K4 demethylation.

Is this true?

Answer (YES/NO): YES